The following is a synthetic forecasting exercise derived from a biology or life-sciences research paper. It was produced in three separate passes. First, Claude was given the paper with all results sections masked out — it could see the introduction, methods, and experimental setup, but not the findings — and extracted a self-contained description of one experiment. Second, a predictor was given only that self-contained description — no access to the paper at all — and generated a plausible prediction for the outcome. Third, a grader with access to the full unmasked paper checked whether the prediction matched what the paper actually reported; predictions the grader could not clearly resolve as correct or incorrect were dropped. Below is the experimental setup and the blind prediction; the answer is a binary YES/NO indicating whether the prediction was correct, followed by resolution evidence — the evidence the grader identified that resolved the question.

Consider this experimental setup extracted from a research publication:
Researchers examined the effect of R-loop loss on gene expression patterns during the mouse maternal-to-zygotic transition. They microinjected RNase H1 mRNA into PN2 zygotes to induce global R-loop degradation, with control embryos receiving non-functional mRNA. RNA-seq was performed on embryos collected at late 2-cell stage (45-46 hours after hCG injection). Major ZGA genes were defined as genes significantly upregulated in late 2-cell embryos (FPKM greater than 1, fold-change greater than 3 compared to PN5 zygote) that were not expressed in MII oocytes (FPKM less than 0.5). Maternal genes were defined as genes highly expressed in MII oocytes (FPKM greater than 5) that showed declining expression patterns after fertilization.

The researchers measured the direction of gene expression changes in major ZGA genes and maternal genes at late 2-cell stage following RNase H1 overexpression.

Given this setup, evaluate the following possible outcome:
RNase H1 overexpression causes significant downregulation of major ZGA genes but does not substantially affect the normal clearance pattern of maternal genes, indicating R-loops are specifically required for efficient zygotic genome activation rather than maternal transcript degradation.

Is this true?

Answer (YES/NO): NO